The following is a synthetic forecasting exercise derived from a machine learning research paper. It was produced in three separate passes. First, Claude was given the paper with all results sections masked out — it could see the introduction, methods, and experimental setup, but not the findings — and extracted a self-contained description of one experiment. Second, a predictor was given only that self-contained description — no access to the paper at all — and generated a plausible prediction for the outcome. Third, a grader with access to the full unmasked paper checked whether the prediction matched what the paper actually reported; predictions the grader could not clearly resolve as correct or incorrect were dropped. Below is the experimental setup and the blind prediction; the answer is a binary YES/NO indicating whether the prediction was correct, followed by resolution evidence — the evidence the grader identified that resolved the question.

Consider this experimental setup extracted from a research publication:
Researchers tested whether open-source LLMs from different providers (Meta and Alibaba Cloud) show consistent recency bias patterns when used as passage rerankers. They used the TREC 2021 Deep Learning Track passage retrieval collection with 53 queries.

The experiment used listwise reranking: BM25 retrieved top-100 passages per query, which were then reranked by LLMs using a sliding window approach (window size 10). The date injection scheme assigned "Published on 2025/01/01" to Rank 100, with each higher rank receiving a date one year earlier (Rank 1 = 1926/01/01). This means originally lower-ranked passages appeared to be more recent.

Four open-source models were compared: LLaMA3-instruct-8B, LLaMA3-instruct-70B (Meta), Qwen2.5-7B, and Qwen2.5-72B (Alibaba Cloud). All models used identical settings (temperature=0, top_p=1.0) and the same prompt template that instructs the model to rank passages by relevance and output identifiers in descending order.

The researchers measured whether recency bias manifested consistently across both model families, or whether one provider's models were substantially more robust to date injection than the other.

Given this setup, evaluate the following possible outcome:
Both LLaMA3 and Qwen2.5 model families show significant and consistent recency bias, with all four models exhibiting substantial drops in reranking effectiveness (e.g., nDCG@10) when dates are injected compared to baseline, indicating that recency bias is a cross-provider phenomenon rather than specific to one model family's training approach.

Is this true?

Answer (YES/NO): NO